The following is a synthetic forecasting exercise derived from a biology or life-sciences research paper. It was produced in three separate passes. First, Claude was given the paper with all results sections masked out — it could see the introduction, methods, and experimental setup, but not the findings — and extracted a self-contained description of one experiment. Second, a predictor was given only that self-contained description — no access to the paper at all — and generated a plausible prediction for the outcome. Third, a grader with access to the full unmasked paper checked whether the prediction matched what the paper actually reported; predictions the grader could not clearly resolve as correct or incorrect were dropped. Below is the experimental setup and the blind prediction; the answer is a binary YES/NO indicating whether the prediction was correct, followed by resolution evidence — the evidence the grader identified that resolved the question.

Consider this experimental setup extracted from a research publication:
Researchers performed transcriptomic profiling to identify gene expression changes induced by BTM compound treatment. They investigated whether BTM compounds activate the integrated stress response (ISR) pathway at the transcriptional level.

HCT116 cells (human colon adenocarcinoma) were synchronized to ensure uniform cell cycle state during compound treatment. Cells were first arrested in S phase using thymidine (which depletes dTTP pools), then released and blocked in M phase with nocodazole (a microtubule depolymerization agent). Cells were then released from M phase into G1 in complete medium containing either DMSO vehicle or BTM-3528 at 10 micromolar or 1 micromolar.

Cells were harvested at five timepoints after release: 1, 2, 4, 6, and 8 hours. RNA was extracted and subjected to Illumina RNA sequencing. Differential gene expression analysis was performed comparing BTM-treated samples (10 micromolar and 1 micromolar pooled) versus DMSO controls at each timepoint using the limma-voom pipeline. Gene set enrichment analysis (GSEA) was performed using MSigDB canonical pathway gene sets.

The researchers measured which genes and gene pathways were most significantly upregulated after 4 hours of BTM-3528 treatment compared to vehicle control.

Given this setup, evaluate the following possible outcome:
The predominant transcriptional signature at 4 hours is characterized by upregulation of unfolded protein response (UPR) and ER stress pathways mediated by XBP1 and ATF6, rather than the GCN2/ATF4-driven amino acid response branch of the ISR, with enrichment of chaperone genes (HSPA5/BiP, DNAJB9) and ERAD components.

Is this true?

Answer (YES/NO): NO